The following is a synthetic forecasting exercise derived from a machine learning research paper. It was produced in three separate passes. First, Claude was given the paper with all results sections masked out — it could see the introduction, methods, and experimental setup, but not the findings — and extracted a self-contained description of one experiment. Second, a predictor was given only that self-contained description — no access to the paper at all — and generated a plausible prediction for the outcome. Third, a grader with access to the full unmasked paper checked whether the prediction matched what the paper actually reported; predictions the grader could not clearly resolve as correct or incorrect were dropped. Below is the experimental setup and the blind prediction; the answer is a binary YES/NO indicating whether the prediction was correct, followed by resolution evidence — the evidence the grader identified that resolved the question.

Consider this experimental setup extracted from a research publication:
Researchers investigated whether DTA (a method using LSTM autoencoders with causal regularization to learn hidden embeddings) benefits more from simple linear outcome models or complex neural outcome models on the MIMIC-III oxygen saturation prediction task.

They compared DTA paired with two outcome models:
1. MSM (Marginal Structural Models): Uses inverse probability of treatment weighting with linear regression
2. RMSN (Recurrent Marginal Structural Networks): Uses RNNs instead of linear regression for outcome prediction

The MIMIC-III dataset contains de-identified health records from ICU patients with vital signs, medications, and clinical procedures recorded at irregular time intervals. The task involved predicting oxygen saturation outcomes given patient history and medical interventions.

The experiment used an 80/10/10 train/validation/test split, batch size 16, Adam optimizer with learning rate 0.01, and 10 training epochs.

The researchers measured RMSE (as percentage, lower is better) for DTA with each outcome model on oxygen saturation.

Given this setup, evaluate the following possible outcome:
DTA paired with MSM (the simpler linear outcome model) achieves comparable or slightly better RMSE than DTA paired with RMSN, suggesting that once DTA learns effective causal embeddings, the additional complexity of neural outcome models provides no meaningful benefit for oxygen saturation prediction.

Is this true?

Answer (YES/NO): NO